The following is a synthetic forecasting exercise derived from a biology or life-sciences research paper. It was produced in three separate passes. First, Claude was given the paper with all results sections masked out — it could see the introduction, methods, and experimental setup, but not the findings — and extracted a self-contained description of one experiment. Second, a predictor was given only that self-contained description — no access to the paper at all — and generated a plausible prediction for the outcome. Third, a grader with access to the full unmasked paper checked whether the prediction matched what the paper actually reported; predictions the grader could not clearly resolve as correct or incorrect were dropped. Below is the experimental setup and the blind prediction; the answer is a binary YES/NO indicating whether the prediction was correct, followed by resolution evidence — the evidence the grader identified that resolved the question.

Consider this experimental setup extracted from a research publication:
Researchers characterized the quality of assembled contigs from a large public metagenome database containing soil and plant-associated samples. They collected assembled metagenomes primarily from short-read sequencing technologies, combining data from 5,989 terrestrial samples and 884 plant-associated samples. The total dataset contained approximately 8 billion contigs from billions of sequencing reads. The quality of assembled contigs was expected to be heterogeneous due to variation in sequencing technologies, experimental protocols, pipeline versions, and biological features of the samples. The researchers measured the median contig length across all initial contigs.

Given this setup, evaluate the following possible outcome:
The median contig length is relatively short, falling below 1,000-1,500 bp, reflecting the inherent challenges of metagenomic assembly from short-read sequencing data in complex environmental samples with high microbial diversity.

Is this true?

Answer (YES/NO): YES